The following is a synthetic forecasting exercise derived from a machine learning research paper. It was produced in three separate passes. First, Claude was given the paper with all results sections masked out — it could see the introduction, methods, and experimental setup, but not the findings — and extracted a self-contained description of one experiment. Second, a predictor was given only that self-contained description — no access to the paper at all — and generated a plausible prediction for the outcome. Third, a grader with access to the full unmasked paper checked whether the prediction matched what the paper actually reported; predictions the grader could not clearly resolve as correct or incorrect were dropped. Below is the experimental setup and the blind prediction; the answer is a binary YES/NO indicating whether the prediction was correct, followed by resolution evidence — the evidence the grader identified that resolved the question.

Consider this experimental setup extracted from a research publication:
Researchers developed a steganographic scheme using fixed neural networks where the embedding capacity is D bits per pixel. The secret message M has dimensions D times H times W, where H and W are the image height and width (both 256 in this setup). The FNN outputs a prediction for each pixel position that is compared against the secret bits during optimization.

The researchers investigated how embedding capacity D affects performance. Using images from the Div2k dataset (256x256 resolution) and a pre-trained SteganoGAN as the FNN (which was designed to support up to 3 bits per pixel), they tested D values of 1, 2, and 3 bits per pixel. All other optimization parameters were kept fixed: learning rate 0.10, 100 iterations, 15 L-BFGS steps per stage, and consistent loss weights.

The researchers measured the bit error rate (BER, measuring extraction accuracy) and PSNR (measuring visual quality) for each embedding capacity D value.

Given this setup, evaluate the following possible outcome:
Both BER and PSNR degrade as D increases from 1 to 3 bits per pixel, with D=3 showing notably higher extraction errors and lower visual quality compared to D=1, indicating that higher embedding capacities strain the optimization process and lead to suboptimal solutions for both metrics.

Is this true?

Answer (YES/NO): YES